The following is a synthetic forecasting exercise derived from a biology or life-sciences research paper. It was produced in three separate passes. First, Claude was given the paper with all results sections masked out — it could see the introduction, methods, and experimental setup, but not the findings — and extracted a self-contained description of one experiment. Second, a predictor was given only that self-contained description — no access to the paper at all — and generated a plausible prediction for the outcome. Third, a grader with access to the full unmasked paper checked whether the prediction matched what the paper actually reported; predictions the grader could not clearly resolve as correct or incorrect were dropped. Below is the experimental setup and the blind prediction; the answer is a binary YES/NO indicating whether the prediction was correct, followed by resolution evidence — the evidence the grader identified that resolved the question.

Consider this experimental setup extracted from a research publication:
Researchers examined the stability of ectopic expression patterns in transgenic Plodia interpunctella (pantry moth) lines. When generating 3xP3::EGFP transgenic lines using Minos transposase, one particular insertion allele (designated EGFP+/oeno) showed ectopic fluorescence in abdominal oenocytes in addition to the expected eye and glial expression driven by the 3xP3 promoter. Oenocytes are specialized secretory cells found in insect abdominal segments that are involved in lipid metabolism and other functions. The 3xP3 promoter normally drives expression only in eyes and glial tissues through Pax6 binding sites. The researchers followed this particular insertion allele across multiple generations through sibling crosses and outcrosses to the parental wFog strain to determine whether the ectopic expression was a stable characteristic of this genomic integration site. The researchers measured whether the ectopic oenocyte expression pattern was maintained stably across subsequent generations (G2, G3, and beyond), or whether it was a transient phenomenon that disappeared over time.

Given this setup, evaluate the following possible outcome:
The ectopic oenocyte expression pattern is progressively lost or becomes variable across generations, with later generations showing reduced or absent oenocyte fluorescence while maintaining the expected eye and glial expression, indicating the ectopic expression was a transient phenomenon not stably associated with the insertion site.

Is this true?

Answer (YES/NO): NO